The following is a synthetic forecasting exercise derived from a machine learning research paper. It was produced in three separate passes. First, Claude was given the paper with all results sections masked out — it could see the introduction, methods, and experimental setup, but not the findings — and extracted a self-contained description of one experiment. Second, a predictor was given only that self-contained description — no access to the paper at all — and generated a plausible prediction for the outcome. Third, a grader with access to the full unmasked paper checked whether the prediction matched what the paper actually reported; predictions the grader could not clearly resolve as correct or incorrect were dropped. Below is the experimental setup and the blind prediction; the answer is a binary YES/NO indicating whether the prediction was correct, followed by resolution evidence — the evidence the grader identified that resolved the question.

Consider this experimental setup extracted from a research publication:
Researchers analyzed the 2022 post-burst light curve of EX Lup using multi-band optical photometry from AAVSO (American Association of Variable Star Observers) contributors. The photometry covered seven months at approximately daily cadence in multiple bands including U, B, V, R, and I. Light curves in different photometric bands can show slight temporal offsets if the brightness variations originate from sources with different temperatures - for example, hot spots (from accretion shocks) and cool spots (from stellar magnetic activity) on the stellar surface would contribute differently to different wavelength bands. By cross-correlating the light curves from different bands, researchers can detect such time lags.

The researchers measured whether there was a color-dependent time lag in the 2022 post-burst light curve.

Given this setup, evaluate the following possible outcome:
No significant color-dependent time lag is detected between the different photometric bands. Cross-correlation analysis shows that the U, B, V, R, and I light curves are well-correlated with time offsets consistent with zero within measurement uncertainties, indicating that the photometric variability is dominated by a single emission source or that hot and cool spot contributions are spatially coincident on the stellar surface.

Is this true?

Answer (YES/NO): NO